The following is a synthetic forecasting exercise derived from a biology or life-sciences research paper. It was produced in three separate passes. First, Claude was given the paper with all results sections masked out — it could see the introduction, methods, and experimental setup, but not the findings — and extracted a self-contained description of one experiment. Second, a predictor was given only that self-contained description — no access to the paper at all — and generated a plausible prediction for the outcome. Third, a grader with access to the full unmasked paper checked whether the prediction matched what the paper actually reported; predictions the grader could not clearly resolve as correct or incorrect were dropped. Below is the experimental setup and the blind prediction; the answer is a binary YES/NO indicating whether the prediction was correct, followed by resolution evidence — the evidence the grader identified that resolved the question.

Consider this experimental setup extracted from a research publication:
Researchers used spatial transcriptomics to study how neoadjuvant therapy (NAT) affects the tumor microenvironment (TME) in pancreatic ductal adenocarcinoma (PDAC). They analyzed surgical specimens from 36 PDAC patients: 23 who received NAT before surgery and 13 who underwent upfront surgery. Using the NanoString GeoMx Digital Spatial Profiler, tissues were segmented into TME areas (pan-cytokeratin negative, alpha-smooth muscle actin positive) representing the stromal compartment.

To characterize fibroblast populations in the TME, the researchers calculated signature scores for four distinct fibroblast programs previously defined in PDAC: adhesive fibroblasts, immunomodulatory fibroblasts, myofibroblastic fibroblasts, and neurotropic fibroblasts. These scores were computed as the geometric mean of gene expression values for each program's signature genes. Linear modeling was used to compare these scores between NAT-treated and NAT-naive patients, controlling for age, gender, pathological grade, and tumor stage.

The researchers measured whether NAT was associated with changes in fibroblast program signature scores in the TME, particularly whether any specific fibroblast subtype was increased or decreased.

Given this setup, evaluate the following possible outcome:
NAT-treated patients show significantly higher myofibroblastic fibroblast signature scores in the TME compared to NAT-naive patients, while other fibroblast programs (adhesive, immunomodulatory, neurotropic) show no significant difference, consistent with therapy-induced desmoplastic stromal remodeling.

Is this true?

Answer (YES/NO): NO